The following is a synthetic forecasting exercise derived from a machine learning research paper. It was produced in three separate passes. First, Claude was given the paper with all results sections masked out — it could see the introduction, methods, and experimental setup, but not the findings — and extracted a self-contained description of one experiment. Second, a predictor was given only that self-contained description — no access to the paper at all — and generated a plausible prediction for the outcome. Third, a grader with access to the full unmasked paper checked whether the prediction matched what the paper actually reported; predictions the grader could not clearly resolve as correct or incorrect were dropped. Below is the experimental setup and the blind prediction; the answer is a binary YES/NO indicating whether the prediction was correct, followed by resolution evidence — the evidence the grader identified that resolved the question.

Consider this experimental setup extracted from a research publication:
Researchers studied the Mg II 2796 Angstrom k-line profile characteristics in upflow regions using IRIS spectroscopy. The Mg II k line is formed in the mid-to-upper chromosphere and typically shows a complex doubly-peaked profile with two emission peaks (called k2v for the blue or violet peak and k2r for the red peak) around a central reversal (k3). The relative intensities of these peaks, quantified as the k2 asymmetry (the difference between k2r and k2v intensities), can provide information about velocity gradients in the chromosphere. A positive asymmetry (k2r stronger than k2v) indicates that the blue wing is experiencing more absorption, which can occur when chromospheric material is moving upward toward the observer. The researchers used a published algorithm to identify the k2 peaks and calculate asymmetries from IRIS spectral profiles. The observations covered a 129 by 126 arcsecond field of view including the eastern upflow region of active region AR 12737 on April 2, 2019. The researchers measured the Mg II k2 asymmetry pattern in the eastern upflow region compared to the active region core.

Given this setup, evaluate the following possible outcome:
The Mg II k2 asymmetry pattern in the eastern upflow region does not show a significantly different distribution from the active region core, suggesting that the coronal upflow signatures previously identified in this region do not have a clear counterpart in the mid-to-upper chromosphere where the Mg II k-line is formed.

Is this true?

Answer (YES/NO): NO